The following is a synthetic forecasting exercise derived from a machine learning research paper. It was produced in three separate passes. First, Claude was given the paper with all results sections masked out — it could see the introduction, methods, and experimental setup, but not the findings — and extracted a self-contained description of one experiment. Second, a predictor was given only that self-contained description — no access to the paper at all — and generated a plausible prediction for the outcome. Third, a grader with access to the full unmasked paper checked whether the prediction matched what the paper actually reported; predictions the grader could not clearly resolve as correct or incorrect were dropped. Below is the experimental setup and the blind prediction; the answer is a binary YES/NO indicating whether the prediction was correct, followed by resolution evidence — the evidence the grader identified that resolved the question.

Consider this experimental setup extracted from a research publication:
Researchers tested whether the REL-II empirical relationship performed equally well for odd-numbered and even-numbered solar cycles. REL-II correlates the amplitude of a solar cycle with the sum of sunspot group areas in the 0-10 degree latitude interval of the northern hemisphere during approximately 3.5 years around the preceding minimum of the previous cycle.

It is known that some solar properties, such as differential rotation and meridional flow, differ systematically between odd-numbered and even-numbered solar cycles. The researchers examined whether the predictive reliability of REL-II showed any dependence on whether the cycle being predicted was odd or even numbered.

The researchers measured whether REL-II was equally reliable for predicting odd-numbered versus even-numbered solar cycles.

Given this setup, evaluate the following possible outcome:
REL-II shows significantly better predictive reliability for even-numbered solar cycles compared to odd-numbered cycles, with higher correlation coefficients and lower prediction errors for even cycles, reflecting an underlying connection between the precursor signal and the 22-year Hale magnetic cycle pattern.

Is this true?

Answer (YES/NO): NO